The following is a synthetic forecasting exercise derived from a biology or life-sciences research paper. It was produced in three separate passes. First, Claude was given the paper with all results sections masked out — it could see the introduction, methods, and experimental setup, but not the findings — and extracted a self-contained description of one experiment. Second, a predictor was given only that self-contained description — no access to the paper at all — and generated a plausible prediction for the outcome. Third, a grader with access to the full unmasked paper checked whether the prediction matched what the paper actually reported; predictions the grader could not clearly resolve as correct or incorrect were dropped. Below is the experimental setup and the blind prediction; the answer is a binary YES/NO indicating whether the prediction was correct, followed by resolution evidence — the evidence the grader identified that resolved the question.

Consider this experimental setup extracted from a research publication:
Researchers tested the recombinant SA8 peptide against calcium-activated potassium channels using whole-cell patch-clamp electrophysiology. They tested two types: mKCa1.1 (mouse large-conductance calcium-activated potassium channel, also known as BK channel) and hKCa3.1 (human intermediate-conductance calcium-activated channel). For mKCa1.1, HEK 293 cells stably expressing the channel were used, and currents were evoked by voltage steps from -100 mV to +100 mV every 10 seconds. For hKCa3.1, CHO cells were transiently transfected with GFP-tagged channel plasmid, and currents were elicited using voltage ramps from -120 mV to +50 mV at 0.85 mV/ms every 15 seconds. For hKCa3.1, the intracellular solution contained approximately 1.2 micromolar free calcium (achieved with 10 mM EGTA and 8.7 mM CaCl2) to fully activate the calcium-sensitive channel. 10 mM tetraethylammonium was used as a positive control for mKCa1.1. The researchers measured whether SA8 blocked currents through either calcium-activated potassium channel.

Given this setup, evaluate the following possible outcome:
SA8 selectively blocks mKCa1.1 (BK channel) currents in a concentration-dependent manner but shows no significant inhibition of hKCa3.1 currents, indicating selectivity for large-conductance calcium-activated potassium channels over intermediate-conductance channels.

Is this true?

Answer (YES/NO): NO